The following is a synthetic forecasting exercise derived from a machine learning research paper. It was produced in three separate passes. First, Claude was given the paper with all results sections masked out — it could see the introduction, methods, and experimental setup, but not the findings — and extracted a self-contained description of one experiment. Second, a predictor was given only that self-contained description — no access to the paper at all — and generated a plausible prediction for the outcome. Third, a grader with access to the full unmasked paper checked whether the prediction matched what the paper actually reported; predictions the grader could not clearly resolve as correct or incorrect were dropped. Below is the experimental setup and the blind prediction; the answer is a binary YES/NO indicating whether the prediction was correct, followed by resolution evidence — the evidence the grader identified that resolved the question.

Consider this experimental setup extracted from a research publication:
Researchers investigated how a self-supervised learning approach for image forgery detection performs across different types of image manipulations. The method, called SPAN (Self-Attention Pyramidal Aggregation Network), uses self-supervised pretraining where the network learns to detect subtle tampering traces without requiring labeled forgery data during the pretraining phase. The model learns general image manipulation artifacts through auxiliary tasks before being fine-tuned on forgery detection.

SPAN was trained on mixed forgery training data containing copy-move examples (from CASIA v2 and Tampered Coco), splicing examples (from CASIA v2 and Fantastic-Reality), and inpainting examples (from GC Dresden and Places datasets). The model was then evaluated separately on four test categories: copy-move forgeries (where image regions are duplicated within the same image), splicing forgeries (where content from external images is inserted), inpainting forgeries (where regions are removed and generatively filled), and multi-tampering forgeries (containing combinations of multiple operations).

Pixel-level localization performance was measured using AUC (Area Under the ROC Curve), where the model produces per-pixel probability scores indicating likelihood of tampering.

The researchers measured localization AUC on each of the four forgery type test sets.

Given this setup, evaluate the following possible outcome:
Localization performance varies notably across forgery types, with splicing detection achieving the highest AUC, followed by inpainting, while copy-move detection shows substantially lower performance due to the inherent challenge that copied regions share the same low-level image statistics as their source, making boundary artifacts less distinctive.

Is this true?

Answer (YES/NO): NO